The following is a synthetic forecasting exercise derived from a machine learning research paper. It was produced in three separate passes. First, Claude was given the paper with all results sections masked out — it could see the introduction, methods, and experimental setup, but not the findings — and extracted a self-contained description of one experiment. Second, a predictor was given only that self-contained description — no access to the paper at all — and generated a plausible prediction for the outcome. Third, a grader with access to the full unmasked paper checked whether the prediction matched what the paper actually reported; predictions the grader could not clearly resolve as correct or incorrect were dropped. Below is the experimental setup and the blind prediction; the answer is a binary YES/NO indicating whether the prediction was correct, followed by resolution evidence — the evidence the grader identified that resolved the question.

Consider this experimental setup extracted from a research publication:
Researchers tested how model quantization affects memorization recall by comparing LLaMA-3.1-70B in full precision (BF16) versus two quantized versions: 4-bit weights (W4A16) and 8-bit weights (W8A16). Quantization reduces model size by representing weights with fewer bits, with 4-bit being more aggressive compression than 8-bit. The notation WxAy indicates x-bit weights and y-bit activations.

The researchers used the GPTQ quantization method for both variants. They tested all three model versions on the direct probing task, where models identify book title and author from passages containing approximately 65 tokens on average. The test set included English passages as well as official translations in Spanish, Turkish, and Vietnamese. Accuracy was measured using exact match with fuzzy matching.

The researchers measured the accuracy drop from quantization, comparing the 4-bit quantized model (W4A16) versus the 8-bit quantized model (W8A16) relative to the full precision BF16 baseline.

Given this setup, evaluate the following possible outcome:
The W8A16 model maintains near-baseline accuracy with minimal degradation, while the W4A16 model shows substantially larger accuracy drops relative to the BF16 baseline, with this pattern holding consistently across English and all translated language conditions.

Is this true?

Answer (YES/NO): NO